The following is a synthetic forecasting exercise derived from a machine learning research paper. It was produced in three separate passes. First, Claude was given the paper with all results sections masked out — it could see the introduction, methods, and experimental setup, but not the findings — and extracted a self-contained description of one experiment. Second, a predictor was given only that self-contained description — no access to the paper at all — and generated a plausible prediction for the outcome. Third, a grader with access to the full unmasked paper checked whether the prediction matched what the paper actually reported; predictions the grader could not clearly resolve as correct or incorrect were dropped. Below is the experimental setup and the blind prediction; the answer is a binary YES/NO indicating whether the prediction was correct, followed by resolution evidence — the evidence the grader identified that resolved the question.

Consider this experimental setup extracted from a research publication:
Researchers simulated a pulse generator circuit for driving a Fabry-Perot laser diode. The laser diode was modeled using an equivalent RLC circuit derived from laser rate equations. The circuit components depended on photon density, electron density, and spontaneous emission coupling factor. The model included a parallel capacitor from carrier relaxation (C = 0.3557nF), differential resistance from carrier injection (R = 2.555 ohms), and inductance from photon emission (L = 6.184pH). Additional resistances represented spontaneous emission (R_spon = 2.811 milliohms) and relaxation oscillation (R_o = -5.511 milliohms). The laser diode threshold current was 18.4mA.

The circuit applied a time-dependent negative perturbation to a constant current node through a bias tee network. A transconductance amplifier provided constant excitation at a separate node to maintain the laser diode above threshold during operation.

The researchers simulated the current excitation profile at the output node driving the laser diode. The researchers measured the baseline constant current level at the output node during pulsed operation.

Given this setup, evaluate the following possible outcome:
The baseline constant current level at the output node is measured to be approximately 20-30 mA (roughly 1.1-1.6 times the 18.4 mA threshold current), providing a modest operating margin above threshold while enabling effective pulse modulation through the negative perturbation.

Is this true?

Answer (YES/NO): NO